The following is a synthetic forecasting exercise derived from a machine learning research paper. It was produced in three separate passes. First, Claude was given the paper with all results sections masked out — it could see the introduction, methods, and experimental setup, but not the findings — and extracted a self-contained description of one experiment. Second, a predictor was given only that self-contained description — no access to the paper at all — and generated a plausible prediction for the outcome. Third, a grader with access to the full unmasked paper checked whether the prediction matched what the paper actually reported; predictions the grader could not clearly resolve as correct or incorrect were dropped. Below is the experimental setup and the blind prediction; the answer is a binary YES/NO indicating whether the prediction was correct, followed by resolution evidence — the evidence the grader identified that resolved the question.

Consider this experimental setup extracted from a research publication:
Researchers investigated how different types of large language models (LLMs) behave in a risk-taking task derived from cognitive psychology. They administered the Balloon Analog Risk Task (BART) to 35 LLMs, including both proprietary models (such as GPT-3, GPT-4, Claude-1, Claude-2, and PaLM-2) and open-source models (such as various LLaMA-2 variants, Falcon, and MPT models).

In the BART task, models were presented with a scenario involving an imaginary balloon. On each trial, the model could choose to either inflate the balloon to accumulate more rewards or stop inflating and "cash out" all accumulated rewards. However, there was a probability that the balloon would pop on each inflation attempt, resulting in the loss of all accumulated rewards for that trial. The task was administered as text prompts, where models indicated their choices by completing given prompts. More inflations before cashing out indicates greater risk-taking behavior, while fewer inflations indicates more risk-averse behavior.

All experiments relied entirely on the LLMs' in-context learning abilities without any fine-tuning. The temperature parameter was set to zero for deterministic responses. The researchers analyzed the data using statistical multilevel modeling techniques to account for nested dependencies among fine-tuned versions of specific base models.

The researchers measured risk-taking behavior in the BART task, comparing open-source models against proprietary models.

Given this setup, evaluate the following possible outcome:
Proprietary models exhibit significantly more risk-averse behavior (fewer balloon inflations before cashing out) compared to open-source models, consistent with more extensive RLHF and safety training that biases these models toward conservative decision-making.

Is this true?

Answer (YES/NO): NO